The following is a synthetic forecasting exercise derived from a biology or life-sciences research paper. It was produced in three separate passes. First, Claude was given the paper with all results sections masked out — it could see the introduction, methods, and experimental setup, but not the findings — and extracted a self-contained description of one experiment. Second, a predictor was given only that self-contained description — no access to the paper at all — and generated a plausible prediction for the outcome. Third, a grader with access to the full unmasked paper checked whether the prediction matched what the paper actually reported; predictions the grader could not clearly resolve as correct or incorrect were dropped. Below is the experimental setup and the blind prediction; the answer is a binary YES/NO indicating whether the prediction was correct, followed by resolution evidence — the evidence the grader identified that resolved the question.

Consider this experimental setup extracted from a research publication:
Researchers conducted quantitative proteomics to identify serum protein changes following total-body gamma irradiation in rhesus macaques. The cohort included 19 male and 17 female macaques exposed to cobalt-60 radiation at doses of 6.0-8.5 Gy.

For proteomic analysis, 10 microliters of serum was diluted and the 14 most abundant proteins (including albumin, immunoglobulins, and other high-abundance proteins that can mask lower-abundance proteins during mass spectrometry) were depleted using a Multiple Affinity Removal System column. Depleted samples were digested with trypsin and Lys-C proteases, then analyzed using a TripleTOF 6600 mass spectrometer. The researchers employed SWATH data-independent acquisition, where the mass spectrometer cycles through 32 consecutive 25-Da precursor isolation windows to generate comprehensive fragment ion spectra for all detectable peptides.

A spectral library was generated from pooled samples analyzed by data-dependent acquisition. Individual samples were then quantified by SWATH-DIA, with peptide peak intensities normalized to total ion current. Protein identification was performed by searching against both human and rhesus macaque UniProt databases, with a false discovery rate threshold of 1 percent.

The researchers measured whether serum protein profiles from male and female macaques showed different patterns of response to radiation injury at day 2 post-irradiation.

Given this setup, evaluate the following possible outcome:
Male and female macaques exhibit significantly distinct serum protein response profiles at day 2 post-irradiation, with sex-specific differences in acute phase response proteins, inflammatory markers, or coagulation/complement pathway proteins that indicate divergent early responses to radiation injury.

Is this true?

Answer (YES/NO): NO